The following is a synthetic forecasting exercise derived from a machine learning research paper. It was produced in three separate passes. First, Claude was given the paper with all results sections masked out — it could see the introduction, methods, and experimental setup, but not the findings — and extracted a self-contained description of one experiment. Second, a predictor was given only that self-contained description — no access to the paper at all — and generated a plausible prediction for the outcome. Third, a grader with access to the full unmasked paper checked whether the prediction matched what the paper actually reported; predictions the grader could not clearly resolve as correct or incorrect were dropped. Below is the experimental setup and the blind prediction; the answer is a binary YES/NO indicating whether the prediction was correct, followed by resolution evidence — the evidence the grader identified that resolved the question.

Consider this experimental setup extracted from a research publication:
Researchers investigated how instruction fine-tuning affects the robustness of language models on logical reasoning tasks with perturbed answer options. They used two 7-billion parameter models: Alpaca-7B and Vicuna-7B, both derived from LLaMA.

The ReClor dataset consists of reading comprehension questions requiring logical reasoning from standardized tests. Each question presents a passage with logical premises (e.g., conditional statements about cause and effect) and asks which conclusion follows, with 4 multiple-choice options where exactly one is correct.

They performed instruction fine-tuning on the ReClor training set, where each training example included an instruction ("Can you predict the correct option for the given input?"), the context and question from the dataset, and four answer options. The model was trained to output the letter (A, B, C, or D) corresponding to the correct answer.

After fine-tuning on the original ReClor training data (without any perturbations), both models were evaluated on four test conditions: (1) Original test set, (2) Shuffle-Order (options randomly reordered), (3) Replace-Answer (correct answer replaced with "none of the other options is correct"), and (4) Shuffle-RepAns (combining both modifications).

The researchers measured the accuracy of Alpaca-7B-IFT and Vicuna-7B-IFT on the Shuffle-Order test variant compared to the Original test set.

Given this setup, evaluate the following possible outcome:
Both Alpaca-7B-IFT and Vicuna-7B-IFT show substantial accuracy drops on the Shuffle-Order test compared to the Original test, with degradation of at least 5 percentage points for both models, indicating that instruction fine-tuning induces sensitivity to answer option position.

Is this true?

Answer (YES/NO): NO